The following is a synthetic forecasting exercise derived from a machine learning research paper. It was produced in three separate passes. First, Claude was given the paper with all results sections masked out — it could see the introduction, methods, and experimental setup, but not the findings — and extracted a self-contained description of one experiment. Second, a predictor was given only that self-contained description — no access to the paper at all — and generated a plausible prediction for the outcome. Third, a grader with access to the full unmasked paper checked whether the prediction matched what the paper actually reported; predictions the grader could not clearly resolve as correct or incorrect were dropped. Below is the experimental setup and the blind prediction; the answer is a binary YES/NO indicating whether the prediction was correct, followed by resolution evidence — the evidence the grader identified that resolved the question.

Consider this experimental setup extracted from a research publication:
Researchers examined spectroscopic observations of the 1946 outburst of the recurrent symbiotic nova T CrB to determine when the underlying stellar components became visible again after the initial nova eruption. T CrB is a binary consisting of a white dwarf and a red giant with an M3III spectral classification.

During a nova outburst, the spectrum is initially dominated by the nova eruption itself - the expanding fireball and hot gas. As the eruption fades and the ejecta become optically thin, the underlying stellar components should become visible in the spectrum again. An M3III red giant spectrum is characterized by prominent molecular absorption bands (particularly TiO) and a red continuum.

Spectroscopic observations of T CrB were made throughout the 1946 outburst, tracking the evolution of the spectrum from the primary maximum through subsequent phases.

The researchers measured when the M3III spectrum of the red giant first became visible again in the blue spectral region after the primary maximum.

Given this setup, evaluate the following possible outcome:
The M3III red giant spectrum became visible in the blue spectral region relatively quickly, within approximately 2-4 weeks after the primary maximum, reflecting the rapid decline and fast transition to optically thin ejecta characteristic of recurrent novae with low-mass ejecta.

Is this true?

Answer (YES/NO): YES